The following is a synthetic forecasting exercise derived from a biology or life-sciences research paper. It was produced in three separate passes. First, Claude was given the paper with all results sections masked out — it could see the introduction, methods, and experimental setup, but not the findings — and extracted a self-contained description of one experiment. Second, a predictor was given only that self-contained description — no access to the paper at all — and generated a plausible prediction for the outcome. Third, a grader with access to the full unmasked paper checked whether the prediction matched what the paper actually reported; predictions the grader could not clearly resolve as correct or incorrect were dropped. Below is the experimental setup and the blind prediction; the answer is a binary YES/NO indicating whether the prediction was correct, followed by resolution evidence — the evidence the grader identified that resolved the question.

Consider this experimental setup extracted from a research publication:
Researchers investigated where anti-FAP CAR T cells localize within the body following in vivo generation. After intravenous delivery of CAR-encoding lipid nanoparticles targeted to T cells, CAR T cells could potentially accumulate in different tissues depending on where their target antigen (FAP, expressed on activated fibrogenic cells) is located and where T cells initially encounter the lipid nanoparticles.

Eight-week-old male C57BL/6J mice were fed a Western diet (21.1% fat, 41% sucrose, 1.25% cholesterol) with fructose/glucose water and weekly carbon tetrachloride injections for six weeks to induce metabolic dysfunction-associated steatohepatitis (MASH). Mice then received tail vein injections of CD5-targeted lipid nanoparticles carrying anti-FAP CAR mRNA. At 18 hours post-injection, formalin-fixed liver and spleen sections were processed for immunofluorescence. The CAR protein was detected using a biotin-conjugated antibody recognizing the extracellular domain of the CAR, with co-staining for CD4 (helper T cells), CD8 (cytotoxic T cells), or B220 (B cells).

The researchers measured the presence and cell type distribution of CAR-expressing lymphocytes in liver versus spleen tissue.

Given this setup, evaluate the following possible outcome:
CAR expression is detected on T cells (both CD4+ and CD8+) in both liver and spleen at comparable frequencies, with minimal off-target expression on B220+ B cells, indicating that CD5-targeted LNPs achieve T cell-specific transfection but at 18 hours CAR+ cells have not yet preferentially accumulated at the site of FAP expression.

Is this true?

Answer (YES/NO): NO